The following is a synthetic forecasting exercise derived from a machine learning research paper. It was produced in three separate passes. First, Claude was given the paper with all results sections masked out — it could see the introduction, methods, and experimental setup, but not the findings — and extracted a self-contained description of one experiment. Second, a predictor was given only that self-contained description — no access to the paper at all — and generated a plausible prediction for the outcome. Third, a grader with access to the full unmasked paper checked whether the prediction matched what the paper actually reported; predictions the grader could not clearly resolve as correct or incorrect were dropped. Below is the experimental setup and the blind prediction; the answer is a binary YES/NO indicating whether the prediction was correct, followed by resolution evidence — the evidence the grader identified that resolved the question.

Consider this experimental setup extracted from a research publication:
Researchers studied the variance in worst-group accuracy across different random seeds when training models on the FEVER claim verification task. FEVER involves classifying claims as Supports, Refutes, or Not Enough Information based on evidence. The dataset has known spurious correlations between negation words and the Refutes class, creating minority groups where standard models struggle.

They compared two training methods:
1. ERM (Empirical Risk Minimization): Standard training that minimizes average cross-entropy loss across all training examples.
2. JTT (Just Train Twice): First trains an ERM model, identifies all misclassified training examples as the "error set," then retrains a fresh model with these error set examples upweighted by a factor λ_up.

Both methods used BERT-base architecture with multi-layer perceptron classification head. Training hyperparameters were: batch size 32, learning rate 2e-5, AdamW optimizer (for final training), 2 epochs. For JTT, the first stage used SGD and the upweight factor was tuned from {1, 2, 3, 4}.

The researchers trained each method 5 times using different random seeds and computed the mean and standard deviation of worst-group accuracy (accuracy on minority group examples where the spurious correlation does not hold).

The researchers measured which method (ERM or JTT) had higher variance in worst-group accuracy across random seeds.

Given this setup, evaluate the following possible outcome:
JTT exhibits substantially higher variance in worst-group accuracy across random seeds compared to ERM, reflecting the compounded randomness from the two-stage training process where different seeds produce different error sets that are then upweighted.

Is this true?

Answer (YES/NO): YES